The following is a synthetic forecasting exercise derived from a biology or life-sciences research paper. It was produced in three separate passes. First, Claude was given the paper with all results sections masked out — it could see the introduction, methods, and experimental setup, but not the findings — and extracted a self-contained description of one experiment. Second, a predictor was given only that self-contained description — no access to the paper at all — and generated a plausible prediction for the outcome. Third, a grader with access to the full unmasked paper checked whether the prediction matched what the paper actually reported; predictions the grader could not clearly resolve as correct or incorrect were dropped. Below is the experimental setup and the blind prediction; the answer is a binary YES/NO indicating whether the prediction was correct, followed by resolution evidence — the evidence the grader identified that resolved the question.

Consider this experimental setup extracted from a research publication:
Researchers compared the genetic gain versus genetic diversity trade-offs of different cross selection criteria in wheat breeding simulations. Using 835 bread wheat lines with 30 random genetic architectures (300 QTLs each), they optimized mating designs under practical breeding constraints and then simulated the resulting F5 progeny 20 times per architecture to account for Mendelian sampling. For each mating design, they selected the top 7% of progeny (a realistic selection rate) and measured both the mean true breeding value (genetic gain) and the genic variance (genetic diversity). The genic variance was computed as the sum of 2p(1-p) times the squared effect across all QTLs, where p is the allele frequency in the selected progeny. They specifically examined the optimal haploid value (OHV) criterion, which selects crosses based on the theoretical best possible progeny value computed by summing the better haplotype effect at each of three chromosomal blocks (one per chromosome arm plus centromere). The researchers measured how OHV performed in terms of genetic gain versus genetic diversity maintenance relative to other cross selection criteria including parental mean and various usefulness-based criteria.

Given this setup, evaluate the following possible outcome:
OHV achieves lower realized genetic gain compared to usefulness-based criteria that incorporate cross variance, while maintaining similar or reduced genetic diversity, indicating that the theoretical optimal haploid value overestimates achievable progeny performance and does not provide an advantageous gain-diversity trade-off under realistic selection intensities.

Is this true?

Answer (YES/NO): NO